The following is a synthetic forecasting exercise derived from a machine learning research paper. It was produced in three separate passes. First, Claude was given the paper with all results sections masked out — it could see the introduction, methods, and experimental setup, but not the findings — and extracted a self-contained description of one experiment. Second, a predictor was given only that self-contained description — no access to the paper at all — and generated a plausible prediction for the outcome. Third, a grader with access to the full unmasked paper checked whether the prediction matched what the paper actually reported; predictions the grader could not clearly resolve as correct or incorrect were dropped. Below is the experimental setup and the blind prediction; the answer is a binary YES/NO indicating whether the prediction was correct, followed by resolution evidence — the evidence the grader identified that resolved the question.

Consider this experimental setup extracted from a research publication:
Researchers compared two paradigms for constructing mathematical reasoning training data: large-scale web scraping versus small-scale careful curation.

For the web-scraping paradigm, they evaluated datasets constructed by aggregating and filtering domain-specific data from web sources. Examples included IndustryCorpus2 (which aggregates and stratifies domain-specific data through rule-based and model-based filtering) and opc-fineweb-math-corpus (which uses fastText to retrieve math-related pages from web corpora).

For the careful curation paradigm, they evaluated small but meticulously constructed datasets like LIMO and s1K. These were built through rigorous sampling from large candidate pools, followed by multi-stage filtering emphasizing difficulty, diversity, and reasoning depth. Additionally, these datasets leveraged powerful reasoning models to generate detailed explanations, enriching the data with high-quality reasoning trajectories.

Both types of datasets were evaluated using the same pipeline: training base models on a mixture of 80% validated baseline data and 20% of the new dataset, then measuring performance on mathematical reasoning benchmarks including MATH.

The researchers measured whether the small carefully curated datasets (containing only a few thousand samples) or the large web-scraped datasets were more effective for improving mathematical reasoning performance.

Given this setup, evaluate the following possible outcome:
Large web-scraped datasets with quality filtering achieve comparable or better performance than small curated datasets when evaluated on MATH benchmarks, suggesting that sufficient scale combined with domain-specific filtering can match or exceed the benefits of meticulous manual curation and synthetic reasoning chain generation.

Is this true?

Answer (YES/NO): NO